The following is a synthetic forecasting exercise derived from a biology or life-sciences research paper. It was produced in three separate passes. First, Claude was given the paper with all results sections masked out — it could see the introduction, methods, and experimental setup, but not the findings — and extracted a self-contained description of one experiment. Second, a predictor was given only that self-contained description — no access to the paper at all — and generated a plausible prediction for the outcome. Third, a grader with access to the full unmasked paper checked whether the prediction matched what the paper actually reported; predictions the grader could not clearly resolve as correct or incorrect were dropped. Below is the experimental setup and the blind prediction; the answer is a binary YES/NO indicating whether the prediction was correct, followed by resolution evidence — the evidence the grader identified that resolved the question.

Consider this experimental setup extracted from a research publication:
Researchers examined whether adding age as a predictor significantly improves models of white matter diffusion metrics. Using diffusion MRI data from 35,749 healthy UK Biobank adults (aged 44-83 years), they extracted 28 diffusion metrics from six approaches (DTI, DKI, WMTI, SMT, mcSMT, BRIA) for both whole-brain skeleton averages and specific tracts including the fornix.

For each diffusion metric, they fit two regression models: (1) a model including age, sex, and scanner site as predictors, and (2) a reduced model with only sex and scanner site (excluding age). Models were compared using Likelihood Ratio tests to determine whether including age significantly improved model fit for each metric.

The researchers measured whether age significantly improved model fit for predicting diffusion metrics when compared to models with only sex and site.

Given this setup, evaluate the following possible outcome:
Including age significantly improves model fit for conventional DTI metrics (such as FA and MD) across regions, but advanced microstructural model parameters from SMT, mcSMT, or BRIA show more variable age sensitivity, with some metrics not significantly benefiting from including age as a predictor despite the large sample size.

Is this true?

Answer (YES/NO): NO